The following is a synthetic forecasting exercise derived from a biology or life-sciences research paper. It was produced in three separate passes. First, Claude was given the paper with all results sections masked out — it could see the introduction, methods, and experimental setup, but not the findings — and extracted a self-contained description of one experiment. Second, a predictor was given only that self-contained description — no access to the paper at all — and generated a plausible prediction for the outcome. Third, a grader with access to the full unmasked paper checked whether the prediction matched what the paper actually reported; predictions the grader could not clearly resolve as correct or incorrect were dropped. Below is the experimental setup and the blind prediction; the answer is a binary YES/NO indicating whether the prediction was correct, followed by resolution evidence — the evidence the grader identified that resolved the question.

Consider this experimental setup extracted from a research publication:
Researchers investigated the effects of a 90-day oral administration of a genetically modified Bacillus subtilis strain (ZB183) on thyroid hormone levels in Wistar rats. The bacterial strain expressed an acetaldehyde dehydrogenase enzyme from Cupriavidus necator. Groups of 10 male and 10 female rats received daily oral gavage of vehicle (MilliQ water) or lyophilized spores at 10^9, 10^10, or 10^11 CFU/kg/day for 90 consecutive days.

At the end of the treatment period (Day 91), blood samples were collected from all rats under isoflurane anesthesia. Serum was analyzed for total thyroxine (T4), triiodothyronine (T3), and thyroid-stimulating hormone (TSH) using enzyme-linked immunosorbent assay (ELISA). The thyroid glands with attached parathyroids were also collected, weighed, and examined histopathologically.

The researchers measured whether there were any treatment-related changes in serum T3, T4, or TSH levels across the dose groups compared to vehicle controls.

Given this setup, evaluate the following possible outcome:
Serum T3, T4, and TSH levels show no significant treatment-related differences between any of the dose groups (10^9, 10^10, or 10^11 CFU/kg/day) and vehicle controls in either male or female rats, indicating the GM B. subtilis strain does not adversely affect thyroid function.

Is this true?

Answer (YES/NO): YES